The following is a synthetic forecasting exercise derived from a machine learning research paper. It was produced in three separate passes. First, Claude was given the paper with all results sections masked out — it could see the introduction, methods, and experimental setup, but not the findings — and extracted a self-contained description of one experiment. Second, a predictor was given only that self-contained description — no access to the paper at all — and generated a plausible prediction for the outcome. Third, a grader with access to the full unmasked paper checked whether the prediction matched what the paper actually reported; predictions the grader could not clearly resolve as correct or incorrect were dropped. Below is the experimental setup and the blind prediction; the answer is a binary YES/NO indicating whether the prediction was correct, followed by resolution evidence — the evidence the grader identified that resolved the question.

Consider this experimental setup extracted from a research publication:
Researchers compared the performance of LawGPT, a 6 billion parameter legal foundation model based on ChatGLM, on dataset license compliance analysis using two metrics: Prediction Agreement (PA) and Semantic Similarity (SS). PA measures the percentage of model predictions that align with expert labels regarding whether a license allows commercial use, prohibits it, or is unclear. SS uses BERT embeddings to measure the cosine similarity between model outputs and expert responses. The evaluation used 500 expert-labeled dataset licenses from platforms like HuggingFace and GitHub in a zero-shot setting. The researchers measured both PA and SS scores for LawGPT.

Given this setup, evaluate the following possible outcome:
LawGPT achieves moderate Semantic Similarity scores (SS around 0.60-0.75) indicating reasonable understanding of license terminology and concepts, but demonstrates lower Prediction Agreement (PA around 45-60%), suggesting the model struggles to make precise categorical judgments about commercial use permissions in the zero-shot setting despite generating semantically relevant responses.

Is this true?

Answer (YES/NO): NO